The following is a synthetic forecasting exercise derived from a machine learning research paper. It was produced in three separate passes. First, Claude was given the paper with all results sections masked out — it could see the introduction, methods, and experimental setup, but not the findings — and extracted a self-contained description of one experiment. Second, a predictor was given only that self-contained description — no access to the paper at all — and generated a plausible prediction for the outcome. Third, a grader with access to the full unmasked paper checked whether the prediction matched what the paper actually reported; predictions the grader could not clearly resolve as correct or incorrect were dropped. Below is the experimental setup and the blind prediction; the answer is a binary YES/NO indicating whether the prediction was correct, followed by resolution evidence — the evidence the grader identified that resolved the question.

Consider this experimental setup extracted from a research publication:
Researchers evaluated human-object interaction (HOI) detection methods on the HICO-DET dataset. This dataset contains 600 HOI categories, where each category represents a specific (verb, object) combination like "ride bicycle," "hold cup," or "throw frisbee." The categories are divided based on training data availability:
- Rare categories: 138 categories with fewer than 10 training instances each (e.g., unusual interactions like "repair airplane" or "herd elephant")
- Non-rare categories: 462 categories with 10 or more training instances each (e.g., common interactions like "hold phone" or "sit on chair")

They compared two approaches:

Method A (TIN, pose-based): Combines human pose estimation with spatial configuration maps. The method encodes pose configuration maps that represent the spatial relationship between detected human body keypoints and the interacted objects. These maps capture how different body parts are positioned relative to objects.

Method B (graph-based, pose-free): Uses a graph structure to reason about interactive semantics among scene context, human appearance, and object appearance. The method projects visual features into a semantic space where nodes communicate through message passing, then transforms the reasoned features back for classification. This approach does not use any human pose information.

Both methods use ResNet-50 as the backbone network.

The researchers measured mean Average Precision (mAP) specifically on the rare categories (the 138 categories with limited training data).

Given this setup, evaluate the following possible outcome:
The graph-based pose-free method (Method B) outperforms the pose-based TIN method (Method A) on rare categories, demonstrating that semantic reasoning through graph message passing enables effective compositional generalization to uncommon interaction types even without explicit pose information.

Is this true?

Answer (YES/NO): NO